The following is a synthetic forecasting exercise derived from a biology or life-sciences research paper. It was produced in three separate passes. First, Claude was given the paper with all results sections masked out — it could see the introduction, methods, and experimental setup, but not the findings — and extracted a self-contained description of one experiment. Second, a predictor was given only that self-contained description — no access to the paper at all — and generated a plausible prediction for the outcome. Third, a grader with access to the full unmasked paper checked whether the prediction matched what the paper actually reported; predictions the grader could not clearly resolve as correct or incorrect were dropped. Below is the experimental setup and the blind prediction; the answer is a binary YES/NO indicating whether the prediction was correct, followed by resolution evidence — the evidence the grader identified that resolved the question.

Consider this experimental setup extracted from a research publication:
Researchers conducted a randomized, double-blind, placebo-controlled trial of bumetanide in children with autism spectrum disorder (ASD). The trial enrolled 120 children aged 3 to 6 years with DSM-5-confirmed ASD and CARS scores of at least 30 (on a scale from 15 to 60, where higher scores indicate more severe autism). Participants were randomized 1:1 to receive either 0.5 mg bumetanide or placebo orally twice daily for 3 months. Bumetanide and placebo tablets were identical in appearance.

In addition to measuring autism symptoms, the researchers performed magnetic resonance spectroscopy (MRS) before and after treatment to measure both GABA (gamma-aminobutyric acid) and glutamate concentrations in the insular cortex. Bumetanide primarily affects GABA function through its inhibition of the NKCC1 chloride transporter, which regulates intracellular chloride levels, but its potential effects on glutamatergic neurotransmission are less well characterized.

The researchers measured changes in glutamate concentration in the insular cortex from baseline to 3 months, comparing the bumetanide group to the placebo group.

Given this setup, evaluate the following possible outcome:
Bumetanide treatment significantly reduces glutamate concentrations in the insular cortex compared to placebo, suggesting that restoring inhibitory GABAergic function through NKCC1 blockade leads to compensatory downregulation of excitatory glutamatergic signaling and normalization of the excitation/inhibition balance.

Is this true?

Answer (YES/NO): NO